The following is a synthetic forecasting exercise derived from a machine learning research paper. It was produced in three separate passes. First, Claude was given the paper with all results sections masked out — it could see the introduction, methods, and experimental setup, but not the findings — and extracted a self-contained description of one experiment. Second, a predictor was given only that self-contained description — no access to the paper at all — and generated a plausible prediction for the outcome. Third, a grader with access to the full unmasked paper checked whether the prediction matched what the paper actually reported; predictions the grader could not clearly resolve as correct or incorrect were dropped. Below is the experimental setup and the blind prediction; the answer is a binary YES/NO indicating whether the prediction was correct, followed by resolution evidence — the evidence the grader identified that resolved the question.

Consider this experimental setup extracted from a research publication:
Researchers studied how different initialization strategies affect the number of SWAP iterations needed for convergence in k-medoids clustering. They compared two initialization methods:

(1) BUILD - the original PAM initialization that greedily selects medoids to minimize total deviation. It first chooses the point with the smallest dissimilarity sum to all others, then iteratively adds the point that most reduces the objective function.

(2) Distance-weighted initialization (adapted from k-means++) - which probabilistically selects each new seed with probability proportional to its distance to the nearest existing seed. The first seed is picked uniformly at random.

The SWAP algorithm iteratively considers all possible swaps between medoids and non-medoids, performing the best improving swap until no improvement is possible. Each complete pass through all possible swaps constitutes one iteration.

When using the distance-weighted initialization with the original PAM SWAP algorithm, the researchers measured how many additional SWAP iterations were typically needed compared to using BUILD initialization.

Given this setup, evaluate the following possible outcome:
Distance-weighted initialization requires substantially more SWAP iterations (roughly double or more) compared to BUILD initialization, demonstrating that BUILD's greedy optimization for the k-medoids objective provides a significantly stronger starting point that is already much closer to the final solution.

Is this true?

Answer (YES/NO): YES